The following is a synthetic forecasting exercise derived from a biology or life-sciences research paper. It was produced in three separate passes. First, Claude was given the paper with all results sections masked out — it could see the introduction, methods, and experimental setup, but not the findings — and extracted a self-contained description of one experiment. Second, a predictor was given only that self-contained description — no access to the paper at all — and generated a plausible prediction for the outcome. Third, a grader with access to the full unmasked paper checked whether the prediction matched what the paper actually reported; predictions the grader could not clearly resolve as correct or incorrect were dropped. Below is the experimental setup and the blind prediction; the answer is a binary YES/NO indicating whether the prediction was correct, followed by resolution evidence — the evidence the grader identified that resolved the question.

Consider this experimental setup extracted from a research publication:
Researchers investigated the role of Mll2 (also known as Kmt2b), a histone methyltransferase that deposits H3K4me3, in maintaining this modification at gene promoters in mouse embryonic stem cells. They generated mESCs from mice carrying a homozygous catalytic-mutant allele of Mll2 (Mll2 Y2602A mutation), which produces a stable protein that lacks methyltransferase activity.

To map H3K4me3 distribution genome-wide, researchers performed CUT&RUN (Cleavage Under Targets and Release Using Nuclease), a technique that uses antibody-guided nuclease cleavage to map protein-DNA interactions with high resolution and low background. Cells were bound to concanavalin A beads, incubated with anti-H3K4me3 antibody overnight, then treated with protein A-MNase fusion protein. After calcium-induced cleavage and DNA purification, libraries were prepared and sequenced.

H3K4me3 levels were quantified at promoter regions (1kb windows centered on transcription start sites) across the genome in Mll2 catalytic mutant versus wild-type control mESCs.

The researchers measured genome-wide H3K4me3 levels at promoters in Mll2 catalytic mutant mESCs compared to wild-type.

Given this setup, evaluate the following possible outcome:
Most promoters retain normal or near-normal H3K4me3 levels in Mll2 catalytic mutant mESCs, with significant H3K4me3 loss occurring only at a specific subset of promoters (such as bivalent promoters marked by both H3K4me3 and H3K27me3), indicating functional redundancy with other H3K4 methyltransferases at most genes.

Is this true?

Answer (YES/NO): YES